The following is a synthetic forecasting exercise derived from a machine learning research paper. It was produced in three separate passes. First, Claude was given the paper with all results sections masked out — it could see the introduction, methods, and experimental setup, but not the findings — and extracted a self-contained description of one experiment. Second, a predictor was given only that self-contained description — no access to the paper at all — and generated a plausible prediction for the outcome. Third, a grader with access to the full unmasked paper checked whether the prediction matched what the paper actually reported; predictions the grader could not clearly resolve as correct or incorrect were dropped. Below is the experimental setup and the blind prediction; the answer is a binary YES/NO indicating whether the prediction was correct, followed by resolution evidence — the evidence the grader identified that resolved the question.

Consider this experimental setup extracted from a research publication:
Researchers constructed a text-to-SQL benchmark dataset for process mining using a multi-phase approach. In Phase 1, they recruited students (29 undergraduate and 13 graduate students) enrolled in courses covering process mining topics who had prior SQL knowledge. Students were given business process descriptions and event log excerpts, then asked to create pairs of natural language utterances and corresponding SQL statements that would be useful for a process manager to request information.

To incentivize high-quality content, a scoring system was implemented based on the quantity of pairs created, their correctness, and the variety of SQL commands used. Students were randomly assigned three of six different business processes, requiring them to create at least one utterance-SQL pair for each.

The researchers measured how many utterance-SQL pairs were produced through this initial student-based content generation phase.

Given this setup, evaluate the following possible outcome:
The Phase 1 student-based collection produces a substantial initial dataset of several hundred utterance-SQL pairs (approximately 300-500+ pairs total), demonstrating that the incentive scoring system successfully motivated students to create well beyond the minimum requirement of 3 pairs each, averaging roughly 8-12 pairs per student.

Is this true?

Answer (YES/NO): NO